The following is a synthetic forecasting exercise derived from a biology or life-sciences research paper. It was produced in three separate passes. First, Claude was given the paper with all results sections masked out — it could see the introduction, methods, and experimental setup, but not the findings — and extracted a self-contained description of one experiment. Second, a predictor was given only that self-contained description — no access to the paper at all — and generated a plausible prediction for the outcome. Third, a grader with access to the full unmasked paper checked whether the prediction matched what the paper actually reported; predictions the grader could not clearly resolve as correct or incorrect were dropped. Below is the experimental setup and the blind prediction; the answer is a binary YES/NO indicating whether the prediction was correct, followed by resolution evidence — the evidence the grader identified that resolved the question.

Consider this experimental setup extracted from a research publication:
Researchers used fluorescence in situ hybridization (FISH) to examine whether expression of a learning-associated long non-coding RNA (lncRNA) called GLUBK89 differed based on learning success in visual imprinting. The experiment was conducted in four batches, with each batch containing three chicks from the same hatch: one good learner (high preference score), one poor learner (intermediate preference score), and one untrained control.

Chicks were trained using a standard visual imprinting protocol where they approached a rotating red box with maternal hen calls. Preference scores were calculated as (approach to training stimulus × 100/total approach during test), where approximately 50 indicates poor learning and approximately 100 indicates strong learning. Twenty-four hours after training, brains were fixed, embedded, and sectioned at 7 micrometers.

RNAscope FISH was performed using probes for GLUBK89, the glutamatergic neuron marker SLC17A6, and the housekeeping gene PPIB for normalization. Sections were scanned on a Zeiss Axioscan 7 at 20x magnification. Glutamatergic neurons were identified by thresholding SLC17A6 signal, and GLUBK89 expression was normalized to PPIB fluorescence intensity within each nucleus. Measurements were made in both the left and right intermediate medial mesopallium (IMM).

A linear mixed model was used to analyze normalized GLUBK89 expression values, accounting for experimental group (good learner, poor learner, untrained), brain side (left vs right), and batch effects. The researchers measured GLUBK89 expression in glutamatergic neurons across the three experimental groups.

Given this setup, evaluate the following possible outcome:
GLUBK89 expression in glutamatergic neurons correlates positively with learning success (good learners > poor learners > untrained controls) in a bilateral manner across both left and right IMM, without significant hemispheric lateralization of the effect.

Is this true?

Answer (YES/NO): YES